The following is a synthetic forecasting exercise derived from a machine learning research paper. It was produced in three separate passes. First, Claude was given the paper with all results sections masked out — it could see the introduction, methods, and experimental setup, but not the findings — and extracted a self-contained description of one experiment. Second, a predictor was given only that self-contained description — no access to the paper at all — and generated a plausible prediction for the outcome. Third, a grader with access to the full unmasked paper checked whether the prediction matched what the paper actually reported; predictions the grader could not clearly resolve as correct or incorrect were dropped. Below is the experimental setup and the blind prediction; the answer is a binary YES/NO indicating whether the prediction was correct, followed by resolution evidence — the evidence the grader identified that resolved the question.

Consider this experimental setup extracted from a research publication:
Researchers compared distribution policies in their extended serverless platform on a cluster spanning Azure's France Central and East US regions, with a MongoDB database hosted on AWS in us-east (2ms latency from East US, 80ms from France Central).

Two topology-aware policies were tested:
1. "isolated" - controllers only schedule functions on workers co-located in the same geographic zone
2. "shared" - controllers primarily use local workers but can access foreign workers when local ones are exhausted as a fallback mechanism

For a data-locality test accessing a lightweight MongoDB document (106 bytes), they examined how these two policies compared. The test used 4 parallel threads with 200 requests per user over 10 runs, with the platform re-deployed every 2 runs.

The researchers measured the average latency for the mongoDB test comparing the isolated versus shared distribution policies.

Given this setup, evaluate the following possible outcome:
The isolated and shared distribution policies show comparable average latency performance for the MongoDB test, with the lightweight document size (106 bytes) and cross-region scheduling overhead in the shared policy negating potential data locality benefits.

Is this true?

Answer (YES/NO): NO